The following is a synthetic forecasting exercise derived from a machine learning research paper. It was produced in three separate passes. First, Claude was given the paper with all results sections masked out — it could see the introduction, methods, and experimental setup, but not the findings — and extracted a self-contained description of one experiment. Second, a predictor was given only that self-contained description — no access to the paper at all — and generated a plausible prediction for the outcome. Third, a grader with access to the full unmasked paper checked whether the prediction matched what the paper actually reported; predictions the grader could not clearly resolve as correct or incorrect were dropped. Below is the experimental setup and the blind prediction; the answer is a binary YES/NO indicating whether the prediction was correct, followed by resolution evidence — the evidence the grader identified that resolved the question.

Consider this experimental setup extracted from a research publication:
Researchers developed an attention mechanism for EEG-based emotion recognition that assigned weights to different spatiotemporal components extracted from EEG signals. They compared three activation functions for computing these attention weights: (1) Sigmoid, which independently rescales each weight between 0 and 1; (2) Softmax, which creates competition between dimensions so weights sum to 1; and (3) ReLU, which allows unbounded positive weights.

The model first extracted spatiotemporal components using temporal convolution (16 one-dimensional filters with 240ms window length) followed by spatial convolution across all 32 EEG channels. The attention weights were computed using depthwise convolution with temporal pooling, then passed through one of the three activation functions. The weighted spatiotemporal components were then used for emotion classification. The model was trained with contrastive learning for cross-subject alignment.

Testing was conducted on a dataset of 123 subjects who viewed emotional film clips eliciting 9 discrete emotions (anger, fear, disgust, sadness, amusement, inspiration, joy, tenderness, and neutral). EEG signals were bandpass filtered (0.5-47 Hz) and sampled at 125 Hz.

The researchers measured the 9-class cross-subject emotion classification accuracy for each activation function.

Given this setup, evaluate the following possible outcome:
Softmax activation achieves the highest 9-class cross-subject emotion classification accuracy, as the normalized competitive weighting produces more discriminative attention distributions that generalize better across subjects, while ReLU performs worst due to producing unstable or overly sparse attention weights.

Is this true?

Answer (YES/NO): NO